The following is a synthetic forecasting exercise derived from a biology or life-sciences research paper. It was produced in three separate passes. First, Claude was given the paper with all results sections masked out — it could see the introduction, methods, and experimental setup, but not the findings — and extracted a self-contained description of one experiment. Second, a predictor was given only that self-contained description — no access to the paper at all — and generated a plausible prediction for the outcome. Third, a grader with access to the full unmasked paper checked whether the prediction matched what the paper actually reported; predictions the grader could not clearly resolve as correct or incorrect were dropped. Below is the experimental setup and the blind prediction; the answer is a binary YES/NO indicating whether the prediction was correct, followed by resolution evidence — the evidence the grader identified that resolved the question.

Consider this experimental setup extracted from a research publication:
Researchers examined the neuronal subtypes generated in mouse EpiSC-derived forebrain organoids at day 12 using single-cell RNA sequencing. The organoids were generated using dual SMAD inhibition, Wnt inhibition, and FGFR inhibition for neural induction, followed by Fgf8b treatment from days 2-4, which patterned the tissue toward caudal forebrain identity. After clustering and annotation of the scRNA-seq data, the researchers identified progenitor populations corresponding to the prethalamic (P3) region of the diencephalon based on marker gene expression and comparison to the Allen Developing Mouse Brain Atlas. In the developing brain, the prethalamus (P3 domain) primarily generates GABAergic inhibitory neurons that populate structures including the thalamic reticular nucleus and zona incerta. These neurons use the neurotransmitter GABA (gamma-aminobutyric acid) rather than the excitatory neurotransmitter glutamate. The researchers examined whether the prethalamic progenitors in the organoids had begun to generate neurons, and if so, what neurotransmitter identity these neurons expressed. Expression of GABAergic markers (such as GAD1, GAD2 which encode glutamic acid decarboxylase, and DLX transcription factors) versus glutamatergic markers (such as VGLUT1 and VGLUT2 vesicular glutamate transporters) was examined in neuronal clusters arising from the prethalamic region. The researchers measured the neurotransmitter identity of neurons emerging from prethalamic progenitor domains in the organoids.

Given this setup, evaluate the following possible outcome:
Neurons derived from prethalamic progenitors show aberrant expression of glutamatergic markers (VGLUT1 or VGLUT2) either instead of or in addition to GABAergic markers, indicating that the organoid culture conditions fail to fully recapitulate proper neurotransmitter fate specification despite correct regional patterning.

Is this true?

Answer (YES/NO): NO